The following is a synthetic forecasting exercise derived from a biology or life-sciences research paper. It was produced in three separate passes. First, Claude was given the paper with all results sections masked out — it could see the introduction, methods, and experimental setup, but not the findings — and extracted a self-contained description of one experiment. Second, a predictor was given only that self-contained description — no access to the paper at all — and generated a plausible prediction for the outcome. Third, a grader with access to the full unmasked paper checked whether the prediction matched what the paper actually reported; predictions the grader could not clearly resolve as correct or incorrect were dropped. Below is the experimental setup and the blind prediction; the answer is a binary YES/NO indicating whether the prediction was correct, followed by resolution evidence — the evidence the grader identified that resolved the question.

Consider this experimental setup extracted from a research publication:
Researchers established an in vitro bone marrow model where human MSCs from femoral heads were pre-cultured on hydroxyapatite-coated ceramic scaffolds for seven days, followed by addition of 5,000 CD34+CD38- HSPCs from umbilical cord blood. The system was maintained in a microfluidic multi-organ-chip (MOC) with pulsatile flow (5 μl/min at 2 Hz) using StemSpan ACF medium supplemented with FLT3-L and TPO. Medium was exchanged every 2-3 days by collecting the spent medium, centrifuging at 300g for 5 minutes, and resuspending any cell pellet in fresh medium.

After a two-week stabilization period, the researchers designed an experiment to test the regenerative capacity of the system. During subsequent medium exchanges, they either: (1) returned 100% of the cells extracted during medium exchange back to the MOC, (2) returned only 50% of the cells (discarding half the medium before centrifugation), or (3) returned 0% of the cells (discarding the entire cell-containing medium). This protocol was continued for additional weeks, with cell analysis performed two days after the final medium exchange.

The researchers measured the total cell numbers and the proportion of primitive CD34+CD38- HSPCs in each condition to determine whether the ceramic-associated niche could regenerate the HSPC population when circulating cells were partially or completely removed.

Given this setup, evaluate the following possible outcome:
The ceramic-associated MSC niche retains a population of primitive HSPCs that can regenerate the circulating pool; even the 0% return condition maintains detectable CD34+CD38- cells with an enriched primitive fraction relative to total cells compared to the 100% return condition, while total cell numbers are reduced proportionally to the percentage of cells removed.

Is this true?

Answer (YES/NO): NO